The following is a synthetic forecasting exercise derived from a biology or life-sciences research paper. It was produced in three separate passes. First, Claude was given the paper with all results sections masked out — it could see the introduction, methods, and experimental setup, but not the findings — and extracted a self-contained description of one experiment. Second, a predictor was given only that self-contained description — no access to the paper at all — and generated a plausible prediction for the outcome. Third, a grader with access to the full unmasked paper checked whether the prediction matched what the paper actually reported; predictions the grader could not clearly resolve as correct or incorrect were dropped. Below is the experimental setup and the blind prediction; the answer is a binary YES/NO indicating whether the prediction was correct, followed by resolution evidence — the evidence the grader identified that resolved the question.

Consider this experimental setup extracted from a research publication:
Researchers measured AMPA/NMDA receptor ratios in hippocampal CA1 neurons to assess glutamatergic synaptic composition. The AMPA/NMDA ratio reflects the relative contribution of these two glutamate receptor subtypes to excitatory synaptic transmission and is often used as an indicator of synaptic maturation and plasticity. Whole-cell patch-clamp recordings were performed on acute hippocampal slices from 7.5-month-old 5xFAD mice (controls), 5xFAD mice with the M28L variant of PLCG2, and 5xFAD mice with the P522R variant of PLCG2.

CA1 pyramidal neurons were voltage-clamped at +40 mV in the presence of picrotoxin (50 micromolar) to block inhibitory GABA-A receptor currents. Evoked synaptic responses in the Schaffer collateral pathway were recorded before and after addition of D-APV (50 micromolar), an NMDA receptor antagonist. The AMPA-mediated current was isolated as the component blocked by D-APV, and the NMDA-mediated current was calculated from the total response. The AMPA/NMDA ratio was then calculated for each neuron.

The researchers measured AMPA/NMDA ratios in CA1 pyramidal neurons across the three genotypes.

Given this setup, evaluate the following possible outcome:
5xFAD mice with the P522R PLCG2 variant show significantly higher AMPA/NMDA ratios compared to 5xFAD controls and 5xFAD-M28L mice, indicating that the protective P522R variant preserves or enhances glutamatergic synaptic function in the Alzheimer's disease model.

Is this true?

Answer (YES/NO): YES